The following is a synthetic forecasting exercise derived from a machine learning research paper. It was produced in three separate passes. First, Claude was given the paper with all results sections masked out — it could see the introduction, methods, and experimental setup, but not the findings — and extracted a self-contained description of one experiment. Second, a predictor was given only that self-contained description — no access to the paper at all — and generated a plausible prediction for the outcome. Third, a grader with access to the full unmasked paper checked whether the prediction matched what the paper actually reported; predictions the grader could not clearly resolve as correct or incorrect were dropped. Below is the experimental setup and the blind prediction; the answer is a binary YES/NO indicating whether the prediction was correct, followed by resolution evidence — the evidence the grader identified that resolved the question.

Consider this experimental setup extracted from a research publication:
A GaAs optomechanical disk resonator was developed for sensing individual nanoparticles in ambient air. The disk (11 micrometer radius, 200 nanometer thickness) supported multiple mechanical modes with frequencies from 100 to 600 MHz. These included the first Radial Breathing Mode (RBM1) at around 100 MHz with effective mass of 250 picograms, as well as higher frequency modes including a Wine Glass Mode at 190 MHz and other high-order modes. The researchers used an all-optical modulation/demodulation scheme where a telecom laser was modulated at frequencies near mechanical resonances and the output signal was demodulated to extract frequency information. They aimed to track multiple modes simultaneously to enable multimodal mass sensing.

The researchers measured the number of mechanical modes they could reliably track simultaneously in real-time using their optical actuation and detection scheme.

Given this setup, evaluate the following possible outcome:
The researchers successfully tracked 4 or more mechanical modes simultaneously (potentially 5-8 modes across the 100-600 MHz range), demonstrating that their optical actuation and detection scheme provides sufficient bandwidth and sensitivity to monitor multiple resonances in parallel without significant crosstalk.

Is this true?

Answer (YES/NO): YES